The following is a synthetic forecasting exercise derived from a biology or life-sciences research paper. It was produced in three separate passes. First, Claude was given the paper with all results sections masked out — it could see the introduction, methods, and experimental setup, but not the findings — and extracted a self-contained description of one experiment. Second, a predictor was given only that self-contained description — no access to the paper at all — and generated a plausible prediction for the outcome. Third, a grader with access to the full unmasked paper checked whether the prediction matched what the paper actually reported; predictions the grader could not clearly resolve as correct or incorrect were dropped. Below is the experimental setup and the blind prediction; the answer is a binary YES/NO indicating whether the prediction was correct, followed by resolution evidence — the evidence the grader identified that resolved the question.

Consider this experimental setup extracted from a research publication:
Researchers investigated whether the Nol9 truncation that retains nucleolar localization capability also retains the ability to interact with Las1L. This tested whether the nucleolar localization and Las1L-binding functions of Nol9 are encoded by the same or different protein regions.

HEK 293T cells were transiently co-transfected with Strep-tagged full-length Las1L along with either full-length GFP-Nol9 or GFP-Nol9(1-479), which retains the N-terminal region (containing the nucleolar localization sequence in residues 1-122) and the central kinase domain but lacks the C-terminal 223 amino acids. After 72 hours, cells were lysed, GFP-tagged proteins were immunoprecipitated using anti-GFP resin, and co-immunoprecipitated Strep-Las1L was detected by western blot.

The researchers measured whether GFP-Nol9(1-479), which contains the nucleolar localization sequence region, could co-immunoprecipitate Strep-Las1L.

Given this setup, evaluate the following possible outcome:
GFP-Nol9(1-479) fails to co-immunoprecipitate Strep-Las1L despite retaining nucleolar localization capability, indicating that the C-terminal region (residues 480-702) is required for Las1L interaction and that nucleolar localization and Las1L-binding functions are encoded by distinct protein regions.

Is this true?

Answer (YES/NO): YES